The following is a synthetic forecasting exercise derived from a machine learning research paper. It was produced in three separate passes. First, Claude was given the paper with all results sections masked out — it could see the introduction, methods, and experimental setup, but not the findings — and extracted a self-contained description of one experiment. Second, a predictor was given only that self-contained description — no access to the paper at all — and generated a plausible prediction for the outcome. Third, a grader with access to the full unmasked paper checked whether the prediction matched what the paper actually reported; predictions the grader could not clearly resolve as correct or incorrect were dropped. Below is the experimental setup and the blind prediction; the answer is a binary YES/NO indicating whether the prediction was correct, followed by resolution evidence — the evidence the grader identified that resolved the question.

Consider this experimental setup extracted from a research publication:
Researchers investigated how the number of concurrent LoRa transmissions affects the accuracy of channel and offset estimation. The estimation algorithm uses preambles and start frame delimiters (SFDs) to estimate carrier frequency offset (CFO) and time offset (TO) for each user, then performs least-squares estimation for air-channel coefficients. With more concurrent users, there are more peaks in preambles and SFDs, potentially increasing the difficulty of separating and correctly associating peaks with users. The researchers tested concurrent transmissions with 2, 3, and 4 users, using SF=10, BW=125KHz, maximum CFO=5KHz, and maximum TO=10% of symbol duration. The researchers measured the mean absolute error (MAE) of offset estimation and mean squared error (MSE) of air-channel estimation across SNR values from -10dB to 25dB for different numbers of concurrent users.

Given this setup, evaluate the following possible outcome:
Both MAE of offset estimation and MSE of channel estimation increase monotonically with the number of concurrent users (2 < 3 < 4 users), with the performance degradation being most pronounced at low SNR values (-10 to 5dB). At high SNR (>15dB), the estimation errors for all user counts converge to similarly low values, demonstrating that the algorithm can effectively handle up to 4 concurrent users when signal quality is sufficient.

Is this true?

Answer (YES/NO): NO